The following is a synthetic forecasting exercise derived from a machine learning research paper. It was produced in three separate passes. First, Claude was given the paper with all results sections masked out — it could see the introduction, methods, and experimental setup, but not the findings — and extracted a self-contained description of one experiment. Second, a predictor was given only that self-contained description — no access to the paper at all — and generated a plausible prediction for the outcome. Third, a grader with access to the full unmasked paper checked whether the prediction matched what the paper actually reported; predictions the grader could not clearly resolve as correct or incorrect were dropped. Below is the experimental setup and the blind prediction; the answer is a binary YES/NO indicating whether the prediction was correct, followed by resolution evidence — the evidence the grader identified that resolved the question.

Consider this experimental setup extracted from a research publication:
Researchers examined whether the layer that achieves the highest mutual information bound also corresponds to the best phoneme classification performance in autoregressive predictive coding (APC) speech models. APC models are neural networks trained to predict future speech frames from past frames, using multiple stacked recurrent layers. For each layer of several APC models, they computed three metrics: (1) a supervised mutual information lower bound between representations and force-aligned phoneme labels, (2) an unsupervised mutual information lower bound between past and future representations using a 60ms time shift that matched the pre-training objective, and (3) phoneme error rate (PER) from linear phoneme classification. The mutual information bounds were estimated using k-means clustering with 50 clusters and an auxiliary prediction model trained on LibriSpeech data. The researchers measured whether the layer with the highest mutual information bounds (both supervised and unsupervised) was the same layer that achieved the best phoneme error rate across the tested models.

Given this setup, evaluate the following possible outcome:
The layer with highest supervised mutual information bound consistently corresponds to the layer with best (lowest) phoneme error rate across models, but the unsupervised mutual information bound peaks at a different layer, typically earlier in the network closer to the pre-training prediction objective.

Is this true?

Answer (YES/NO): NO